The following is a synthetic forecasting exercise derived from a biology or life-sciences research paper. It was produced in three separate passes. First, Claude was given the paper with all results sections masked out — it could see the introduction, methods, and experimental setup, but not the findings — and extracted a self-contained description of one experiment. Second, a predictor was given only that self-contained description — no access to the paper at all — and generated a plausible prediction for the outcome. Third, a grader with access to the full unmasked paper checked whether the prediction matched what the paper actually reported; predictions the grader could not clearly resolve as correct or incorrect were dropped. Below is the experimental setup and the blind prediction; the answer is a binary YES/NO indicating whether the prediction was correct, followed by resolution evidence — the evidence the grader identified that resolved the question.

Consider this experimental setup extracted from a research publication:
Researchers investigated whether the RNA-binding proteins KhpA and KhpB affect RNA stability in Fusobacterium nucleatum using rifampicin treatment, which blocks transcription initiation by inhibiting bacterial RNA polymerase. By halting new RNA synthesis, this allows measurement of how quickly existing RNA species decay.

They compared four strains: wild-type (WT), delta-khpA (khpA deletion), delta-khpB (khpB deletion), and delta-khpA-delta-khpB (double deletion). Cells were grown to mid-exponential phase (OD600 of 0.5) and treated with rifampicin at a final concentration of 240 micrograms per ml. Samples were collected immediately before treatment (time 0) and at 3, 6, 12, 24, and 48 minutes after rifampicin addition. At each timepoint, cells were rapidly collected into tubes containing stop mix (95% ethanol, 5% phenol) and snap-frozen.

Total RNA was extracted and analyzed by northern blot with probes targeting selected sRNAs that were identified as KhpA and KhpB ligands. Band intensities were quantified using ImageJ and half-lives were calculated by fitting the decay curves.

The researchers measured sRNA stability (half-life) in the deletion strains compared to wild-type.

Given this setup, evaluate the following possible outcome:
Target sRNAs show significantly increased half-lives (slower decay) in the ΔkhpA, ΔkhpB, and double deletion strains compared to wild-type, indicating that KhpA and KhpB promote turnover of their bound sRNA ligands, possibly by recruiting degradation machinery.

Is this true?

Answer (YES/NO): NO